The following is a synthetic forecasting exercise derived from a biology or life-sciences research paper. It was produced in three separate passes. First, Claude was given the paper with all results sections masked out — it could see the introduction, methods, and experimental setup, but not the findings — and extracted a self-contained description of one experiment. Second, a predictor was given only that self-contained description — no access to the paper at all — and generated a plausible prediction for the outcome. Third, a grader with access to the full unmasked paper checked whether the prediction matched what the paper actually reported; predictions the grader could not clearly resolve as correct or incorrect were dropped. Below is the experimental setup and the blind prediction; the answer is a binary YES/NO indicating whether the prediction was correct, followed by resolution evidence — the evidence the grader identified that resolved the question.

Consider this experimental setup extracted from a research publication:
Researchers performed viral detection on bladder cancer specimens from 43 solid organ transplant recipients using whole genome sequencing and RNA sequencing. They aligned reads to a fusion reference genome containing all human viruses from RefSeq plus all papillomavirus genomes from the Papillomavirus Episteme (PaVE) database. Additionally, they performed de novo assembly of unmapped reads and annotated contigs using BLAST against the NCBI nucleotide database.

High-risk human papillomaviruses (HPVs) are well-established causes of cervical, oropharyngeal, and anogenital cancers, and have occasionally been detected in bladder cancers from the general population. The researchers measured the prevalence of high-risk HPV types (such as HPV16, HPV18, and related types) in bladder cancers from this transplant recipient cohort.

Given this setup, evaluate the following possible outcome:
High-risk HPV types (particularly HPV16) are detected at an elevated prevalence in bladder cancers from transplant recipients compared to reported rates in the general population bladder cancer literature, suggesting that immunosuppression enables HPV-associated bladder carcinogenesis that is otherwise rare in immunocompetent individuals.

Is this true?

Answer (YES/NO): NO